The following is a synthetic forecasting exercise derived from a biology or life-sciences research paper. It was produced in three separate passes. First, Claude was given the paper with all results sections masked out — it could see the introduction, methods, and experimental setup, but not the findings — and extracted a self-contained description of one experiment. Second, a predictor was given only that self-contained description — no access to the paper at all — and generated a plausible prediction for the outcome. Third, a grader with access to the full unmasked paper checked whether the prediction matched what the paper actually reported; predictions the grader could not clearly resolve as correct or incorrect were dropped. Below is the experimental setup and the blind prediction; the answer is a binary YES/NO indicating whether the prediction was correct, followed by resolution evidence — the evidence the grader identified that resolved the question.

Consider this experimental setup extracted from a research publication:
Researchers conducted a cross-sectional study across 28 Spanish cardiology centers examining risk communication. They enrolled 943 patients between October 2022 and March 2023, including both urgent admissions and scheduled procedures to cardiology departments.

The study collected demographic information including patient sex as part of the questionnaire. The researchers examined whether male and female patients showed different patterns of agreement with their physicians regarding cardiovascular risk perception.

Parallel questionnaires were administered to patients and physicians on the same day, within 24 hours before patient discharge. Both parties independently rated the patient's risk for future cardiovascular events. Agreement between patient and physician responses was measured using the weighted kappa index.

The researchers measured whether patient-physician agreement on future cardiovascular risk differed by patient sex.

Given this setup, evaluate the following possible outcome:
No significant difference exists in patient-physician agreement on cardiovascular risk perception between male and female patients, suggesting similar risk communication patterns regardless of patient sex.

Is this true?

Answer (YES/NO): NO